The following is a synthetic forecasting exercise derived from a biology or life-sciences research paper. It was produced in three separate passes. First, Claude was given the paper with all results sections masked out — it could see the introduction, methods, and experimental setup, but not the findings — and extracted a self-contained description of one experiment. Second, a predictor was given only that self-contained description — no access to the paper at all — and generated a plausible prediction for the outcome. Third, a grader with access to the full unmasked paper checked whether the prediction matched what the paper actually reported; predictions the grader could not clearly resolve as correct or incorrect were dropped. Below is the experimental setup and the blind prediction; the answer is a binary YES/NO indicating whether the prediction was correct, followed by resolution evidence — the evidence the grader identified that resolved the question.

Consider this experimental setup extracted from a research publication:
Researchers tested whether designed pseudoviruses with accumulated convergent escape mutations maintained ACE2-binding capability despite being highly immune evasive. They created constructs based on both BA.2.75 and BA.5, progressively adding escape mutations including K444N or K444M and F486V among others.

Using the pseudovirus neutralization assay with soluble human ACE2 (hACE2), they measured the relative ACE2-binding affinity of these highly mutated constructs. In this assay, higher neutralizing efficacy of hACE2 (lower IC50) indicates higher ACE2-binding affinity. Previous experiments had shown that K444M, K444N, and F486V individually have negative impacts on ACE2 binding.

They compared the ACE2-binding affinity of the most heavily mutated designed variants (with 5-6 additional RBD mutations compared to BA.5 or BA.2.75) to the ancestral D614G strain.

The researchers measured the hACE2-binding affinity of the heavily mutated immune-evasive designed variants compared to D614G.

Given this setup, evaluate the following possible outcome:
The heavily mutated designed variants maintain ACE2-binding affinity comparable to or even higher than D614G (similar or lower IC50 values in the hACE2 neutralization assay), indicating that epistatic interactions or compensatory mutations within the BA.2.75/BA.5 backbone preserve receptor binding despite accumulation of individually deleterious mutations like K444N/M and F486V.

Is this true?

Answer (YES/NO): YES